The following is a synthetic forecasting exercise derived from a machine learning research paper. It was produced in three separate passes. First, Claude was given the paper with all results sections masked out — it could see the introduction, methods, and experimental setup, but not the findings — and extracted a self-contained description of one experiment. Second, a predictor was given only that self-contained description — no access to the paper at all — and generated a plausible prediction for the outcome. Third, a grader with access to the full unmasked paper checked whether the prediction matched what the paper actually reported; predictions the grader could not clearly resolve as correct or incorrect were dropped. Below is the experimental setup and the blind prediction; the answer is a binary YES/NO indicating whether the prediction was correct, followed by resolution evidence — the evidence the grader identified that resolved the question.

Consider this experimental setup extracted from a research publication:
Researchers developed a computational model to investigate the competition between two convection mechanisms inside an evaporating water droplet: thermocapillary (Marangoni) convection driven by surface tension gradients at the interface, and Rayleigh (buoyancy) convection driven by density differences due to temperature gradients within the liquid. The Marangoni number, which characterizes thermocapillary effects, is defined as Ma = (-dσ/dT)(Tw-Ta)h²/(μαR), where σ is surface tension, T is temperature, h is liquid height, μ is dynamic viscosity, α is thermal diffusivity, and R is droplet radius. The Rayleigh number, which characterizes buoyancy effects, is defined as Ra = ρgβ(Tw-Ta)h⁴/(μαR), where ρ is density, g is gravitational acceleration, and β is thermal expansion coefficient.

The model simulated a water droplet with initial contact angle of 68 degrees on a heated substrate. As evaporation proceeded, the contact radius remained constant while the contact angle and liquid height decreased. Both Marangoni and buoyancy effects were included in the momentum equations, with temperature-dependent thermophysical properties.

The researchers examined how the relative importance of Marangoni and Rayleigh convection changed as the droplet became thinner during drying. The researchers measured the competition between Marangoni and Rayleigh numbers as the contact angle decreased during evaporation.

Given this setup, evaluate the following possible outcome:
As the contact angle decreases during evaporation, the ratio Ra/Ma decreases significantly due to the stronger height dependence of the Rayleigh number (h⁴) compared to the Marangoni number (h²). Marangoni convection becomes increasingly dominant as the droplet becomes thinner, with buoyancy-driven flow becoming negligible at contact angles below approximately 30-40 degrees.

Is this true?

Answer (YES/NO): NO